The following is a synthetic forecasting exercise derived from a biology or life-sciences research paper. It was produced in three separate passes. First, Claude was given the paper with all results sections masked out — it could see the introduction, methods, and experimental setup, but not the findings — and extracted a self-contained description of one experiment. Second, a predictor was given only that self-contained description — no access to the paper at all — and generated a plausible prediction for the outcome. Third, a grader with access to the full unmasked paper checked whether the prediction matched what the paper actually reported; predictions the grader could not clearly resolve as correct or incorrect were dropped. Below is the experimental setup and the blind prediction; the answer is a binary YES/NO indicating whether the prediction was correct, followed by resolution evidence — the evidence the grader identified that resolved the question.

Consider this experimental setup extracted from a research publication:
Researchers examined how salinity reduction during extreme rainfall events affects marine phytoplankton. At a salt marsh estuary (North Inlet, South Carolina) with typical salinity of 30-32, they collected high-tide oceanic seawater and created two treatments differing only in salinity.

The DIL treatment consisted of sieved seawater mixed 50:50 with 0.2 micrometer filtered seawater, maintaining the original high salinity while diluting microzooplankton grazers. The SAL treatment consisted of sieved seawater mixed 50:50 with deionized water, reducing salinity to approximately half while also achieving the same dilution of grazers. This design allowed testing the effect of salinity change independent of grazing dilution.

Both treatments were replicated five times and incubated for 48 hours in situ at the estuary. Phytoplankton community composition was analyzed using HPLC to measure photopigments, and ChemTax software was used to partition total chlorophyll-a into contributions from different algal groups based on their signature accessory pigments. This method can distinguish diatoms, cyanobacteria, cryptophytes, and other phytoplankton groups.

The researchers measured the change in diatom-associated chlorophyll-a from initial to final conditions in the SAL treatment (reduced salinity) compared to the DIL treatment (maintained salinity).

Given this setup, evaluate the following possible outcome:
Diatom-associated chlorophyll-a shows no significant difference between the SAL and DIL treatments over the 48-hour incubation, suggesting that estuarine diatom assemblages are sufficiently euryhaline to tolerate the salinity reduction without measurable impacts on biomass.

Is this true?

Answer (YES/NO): YES